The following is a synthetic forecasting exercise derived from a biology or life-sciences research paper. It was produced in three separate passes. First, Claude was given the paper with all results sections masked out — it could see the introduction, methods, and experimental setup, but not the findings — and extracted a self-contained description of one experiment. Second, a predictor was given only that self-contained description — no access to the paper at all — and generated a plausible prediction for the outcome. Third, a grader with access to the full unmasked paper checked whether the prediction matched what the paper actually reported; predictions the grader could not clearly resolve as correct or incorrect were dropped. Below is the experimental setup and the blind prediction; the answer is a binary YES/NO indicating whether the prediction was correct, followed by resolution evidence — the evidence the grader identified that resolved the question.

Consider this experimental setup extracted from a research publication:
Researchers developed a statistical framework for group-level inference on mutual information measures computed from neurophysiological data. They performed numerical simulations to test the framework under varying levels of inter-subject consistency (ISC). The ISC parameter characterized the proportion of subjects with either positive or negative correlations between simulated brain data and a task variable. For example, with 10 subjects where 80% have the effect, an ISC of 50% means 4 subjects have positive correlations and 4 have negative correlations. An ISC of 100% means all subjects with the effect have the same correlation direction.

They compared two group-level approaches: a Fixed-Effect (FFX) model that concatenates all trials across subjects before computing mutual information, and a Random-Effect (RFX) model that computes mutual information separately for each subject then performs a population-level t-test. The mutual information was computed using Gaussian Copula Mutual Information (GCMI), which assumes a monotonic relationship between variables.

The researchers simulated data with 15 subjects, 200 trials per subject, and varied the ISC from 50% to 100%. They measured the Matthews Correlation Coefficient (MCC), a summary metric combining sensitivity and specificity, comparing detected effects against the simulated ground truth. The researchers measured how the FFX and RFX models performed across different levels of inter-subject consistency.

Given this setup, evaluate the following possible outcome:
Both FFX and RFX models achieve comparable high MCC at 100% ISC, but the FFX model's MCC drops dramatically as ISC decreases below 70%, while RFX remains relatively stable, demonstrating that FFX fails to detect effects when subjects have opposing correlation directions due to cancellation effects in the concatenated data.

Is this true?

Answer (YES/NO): NO